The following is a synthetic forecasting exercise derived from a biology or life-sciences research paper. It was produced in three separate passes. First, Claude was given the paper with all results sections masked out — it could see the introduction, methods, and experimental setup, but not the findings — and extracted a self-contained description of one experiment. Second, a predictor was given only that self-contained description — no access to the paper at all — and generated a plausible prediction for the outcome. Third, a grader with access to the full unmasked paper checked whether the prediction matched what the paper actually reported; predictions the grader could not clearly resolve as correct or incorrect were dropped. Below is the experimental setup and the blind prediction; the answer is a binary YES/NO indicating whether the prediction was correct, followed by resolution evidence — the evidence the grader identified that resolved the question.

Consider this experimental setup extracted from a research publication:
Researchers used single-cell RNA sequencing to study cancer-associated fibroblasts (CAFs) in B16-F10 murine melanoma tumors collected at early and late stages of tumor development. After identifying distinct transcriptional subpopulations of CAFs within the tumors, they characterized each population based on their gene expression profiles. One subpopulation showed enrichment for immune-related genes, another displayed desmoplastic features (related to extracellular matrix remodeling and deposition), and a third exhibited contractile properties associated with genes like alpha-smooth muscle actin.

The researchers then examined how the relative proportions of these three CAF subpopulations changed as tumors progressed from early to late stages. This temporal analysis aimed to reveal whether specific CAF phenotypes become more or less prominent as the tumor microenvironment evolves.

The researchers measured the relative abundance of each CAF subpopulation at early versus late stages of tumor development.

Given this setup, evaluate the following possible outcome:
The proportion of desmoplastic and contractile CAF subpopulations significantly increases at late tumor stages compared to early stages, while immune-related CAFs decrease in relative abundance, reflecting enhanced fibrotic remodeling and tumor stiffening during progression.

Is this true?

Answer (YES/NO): NO